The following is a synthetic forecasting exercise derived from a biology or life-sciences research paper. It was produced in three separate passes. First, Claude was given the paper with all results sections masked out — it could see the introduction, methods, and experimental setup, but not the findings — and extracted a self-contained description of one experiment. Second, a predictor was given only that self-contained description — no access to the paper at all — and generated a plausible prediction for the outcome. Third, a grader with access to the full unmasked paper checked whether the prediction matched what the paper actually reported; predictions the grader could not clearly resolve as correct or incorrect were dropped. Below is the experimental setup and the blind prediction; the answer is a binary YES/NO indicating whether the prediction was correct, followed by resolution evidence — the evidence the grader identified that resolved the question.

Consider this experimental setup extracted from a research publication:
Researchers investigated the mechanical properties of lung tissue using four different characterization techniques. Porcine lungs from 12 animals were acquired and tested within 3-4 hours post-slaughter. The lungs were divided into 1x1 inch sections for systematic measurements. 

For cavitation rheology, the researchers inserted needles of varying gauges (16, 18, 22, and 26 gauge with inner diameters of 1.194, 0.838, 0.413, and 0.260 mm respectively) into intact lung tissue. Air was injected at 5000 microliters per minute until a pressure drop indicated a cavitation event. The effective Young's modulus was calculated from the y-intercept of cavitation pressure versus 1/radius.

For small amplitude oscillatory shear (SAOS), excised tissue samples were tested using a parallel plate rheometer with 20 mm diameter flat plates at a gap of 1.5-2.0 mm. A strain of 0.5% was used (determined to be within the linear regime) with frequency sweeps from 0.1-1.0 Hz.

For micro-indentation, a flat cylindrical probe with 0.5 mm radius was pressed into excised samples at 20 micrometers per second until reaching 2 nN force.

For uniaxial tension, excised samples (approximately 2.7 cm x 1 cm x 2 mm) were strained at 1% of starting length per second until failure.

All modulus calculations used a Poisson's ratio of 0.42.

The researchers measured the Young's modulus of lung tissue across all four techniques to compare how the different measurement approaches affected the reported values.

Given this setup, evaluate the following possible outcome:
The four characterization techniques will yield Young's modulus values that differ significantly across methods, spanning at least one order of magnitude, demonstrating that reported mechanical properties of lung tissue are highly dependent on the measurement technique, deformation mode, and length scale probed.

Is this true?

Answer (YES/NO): NO